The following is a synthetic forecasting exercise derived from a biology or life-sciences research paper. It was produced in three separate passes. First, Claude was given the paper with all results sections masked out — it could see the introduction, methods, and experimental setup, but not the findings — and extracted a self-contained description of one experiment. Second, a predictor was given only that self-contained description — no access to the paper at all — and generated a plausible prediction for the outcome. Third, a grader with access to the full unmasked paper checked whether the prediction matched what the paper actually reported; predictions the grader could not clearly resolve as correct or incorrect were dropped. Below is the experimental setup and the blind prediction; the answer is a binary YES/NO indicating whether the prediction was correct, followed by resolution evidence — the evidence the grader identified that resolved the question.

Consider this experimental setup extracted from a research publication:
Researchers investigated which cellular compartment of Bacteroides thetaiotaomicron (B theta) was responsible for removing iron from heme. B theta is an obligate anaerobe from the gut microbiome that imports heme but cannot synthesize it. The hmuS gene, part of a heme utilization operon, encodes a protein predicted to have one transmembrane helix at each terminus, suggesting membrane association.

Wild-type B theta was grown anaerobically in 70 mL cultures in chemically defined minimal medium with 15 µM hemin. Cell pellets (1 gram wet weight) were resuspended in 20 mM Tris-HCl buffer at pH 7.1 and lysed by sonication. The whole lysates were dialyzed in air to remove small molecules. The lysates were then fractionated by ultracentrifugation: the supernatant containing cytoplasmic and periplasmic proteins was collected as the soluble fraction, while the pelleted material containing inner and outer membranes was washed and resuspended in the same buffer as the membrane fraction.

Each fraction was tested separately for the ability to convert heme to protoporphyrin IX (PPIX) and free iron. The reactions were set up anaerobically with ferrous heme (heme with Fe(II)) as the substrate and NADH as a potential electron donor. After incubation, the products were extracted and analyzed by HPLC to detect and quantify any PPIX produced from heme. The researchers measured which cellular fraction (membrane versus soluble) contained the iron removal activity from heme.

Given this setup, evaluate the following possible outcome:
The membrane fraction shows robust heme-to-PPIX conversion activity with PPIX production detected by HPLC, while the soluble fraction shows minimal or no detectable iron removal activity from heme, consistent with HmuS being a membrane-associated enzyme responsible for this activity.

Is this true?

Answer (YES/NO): NO